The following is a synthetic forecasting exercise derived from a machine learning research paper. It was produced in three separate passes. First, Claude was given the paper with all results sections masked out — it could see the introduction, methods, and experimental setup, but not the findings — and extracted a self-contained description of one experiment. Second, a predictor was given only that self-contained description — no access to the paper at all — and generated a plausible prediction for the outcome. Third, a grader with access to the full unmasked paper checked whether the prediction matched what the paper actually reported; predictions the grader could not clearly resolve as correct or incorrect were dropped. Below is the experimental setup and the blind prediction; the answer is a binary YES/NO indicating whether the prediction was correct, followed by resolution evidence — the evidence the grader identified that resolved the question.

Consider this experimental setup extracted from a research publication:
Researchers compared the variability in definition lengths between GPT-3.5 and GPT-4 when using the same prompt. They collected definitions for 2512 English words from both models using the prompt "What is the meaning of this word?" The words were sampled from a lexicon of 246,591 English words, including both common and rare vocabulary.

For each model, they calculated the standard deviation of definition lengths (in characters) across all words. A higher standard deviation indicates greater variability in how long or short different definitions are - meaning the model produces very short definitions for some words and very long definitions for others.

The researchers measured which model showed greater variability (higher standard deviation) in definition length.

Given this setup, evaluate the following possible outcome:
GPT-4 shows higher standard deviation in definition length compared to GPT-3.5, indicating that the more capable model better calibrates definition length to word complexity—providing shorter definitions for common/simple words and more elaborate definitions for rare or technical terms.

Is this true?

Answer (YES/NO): YES